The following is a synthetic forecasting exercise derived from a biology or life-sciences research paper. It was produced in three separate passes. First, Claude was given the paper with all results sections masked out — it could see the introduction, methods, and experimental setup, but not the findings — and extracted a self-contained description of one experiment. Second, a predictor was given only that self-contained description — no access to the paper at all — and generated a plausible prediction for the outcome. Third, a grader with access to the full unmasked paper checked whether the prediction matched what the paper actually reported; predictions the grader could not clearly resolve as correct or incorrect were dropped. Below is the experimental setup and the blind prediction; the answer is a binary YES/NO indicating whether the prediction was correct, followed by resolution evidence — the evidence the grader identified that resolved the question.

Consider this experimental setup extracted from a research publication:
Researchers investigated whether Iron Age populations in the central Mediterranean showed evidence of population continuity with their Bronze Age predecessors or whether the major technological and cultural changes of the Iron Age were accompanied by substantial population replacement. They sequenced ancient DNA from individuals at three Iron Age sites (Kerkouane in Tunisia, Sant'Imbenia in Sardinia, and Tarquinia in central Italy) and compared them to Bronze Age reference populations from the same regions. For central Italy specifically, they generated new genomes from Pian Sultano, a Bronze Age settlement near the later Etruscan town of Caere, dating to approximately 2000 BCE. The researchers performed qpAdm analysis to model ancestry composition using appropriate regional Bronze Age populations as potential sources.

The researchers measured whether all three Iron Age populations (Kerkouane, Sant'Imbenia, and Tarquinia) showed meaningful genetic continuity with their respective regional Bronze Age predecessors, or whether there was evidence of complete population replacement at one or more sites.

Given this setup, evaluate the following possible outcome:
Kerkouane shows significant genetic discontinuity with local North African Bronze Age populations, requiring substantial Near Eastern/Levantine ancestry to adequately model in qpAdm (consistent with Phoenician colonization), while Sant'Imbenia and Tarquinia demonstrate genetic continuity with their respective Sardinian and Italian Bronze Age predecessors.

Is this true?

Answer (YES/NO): NO